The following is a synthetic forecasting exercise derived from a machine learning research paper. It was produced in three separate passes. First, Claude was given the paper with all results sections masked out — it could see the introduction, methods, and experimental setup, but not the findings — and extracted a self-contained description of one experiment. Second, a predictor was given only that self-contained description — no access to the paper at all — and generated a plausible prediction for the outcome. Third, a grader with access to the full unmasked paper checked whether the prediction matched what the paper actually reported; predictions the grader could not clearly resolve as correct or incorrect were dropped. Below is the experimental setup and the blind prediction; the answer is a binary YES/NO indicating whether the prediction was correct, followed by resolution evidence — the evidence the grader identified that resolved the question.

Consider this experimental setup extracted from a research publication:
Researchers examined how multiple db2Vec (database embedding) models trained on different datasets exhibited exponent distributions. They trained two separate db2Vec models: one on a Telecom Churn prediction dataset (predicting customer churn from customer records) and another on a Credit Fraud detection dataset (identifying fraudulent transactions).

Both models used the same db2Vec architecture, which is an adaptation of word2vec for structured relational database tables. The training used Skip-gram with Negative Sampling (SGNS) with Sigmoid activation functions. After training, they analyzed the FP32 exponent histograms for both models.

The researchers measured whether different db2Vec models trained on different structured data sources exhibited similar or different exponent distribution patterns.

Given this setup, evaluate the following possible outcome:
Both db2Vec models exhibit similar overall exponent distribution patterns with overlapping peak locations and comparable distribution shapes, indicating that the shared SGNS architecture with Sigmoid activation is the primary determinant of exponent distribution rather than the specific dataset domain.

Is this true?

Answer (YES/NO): YES